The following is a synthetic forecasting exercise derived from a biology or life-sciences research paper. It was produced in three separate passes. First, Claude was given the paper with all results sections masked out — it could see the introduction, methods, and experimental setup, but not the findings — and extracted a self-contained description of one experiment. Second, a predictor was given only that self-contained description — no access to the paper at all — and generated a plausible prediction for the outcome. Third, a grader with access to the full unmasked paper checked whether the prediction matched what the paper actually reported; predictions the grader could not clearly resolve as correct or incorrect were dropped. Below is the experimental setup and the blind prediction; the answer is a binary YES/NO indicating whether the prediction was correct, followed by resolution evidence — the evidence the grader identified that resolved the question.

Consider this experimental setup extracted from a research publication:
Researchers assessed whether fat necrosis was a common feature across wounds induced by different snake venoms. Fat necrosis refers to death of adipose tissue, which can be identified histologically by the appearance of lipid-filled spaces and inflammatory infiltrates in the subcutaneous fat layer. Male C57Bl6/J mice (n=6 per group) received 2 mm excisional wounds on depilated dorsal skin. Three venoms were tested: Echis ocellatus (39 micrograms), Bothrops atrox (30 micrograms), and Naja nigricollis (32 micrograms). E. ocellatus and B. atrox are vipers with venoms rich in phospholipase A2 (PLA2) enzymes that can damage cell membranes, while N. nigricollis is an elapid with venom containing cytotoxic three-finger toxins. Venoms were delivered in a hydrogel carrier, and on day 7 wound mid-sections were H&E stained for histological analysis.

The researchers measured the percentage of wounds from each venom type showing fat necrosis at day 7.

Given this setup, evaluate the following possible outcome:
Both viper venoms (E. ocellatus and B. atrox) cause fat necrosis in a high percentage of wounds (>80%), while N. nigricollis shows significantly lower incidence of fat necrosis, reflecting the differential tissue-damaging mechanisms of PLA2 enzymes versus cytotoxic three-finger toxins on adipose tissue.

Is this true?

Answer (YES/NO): NO